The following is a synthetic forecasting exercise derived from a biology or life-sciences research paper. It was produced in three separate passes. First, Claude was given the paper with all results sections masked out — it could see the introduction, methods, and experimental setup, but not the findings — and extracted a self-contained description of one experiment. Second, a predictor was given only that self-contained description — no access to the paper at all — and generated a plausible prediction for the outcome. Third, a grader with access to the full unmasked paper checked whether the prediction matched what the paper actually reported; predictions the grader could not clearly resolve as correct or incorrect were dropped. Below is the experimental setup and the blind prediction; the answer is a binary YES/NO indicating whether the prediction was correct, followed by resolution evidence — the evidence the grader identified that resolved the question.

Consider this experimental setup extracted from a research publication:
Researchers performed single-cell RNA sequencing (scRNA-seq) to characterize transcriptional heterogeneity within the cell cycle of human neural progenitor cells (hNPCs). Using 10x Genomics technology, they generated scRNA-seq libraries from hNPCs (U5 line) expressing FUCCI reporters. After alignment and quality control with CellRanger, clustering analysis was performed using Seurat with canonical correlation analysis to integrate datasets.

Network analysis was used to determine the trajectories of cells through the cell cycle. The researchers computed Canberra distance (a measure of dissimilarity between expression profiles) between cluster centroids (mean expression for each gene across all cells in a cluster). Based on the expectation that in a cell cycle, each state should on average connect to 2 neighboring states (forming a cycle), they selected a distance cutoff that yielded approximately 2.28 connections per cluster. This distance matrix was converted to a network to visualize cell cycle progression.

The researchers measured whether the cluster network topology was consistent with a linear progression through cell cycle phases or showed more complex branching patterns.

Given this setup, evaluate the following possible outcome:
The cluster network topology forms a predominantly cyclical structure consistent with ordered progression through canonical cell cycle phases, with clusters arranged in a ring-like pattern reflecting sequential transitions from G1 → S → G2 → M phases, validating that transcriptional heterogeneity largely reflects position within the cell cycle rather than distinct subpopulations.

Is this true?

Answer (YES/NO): NO